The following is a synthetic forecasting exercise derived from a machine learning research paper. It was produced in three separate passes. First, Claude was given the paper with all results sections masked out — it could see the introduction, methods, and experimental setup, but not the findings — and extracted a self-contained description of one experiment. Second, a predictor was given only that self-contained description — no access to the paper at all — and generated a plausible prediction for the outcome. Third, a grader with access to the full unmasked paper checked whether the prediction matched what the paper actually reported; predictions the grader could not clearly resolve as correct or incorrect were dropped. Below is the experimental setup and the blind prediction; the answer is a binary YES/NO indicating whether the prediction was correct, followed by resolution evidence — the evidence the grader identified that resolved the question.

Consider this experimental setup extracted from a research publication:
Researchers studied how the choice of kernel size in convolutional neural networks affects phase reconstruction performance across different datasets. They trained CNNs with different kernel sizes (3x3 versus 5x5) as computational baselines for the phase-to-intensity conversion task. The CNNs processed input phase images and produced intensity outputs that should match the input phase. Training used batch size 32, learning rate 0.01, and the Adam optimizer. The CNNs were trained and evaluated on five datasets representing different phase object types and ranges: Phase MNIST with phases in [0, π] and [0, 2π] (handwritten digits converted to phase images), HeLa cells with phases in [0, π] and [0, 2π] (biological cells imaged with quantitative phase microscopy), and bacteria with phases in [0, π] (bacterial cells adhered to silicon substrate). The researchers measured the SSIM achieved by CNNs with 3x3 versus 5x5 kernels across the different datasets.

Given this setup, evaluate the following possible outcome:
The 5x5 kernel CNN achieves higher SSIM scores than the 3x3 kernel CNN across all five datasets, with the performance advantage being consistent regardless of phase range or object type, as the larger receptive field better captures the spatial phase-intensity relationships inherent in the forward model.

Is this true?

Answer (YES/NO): NO